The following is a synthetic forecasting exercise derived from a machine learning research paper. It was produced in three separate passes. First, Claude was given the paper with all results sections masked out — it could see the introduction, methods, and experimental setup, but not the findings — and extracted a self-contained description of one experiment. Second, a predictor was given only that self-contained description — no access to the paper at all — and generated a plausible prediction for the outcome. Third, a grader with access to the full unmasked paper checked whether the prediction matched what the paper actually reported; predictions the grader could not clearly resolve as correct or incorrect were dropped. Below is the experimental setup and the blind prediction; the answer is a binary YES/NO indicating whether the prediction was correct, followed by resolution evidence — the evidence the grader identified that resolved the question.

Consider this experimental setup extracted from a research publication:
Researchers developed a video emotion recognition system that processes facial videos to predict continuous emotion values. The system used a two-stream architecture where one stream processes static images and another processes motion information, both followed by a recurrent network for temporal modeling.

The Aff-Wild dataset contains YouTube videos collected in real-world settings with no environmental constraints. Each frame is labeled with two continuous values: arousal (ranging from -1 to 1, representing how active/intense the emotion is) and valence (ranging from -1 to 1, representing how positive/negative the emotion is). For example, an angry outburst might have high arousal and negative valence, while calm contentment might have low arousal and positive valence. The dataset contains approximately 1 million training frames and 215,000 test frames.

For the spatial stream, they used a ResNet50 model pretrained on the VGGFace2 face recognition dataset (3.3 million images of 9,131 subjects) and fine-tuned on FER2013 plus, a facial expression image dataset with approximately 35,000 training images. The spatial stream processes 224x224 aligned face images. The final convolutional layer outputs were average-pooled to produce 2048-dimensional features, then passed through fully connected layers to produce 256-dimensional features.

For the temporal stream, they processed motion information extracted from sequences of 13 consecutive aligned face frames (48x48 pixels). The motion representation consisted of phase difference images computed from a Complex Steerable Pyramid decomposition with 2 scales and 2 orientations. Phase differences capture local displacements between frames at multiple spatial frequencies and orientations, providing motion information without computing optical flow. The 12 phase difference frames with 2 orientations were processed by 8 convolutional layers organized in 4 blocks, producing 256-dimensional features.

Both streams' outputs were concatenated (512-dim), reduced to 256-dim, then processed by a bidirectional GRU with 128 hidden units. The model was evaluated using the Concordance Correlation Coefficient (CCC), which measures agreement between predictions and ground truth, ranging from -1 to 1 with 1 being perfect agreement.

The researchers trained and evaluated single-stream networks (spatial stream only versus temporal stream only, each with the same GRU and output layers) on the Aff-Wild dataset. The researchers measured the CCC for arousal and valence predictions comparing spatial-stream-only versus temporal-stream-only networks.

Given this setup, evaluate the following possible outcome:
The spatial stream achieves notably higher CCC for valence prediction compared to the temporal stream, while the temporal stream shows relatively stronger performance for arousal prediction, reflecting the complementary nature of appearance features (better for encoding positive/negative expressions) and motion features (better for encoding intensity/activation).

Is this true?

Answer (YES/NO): YES